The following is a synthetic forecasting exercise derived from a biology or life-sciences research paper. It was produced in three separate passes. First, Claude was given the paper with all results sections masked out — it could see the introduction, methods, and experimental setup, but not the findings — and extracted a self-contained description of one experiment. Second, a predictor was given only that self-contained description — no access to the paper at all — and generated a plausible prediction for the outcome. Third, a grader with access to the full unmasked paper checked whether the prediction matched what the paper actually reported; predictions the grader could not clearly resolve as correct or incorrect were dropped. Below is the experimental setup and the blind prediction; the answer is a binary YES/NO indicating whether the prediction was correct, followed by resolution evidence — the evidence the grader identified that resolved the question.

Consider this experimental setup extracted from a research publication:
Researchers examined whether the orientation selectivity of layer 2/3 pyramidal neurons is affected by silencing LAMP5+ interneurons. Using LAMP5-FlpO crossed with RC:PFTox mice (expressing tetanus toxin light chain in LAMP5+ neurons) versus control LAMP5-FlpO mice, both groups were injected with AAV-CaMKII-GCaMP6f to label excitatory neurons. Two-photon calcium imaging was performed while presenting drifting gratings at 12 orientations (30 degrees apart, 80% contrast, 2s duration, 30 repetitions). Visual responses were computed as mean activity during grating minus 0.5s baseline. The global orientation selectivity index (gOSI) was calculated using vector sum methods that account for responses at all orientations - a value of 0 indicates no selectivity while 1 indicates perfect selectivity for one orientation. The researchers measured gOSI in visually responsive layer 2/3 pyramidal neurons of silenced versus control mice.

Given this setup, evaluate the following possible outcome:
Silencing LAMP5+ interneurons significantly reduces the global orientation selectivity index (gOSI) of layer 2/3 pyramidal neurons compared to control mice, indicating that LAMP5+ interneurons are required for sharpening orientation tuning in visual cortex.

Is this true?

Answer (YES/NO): YES